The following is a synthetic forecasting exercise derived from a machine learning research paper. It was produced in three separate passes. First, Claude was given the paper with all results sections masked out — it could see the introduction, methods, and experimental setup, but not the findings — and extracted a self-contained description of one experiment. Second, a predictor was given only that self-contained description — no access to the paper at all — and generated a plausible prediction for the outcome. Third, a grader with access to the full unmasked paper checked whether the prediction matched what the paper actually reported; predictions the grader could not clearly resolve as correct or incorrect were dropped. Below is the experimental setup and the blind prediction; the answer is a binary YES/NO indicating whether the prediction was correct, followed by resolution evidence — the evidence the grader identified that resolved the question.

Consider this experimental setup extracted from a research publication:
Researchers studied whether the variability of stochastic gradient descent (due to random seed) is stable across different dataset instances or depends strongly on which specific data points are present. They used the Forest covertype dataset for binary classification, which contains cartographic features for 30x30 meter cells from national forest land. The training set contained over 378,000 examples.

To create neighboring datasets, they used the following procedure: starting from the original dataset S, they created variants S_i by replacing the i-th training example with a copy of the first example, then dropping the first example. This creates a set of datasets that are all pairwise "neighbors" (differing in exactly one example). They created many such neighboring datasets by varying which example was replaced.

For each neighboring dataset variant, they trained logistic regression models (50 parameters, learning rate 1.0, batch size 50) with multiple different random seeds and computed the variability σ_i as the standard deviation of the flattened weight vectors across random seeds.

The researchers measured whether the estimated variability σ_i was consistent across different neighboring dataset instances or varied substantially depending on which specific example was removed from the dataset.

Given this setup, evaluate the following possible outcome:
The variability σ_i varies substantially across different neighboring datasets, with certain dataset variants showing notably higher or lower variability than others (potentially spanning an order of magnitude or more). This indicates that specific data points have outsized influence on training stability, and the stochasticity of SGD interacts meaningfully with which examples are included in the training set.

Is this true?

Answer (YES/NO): NO